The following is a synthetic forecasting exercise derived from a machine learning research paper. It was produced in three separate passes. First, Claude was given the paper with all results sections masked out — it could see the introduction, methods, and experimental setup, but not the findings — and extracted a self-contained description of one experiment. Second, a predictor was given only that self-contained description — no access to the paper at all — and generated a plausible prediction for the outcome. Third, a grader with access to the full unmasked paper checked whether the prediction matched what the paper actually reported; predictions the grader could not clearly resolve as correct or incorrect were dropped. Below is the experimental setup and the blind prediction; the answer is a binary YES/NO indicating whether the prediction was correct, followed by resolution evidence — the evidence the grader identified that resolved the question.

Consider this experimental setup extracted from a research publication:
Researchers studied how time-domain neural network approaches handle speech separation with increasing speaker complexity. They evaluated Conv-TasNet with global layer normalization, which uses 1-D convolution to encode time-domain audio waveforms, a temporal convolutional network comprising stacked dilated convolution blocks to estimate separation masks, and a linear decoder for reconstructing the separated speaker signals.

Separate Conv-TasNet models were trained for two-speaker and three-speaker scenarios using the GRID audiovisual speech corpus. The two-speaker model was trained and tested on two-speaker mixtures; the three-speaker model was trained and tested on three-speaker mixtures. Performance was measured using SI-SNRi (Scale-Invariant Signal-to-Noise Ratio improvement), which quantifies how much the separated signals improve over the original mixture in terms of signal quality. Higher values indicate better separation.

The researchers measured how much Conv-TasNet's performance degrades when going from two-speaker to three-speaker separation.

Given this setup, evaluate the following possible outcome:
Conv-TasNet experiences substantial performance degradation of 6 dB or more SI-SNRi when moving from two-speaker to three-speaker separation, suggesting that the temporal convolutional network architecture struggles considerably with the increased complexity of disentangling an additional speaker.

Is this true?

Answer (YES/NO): NO